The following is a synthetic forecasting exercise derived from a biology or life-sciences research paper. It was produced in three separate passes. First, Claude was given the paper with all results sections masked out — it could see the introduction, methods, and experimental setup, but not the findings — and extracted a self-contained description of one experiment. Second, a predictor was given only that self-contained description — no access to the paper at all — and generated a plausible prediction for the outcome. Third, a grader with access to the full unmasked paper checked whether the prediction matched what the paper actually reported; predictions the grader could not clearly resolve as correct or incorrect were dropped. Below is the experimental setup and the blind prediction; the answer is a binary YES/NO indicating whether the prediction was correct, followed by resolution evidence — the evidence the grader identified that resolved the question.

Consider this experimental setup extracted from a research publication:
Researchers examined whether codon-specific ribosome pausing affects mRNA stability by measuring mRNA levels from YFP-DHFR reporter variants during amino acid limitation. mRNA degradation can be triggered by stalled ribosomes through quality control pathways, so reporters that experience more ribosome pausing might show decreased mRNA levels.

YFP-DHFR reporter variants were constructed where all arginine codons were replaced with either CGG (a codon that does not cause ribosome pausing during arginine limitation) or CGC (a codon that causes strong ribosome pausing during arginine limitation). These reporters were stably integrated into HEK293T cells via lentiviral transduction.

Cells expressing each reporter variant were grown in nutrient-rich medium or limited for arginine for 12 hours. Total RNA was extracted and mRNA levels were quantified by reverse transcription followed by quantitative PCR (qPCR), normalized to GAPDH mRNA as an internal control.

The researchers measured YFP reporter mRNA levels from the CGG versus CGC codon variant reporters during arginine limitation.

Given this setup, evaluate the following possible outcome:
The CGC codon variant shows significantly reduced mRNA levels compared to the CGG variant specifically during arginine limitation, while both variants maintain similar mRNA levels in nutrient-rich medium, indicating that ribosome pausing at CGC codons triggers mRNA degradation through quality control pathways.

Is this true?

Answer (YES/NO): NO